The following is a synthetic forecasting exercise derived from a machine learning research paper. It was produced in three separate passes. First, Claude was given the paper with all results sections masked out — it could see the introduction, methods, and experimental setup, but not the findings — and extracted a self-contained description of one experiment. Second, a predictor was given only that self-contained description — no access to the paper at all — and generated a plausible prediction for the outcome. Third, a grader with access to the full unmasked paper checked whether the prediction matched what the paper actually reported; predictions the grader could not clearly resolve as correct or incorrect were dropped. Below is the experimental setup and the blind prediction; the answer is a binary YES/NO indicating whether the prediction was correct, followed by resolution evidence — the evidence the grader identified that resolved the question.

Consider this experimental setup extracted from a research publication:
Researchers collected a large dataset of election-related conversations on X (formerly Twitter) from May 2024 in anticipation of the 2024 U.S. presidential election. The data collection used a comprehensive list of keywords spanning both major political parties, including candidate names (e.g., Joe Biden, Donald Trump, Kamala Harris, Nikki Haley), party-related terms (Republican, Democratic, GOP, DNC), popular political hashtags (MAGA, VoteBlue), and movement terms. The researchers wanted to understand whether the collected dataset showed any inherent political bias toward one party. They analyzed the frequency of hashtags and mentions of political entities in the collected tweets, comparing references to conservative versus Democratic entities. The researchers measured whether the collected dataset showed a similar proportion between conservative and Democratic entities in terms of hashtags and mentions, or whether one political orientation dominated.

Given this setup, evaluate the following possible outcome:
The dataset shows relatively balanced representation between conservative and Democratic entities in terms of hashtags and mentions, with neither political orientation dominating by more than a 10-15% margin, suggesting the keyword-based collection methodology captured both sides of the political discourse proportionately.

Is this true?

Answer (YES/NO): NO